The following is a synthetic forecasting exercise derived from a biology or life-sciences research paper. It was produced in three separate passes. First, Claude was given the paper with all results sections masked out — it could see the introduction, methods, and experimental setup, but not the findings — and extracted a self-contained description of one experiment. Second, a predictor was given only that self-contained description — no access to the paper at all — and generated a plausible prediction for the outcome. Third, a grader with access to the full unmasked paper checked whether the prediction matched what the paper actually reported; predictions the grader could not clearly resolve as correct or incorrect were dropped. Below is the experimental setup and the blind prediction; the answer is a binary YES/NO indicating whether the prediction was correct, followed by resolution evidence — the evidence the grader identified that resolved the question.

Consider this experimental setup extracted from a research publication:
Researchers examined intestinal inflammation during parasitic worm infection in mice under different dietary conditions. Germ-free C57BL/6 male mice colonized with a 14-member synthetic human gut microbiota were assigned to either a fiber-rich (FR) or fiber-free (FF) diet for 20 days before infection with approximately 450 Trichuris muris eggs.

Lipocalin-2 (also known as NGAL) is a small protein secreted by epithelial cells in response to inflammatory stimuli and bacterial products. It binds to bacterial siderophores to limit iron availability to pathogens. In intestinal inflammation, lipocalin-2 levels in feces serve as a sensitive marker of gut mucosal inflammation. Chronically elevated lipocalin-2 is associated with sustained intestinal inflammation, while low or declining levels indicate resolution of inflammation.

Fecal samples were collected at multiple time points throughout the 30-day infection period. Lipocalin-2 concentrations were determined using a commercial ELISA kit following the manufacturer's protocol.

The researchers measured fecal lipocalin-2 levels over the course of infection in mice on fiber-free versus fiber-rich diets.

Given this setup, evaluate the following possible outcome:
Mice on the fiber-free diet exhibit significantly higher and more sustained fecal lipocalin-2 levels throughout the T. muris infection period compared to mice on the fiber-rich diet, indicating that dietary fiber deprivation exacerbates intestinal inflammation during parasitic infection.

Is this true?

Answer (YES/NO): NO